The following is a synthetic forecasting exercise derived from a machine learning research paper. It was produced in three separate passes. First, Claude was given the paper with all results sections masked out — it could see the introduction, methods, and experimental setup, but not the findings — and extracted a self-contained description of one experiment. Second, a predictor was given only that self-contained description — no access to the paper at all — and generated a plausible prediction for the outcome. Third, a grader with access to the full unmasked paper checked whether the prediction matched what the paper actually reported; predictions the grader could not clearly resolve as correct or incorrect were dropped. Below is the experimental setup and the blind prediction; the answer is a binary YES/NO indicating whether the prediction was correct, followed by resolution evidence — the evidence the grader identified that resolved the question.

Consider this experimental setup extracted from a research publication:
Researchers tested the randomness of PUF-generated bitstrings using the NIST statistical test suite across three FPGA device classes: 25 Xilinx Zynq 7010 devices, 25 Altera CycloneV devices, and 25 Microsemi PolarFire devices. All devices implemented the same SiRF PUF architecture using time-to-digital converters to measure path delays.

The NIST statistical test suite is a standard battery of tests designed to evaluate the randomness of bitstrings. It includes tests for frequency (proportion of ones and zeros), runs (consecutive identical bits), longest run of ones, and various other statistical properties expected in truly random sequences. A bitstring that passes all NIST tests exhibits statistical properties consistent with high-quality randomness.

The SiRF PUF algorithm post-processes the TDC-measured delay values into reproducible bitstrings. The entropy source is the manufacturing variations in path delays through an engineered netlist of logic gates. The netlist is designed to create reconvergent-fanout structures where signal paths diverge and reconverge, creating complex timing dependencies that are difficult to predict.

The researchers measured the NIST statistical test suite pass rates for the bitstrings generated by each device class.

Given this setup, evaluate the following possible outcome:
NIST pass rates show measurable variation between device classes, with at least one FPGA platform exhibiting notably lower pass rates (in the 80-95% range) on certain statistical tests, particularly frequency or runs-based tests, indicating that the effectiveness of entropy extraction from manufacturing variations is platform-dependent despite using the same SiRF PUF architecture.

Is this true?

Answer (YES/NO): NO